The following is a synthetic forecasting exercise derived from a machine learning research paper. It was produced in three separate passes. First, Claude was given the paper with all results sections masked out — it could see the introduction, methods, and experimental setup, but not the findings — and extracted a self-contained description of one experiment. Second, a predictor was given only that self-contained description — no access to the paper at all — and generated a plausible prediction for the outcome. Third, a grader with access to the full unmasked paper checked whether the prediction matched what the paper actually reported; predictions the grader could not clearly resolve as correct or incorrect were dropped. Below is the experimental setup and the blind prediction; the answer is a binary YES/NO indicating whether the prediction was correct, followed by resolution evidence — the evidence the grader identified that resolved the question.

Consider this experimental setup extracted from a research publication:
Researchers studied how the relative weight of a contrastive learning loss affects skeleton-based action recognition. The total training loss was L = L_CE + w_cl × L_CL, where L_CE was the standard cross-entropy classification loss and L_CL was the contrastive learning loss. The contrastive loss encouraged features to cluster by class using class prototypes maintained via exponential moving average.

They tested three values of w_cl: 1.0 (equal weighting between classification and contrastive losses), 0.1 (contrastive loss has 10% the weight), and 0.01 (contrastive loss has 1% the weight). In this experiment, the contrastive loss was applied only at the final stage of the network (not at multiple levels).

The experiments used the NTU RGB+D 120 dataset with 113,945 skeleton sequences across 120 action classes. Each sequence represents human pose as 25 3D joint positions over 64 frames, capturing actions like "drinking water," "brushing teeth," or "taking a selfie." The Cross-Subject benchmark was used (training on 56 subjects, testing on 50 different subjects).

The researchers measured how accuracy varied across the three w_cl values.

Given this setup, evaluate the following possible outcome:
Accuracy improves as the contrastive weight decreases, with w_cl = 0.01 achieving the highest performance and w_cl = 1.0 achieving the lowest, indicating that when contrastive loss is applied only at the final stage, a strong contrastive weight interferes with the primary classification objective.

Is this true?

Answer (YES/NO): NO